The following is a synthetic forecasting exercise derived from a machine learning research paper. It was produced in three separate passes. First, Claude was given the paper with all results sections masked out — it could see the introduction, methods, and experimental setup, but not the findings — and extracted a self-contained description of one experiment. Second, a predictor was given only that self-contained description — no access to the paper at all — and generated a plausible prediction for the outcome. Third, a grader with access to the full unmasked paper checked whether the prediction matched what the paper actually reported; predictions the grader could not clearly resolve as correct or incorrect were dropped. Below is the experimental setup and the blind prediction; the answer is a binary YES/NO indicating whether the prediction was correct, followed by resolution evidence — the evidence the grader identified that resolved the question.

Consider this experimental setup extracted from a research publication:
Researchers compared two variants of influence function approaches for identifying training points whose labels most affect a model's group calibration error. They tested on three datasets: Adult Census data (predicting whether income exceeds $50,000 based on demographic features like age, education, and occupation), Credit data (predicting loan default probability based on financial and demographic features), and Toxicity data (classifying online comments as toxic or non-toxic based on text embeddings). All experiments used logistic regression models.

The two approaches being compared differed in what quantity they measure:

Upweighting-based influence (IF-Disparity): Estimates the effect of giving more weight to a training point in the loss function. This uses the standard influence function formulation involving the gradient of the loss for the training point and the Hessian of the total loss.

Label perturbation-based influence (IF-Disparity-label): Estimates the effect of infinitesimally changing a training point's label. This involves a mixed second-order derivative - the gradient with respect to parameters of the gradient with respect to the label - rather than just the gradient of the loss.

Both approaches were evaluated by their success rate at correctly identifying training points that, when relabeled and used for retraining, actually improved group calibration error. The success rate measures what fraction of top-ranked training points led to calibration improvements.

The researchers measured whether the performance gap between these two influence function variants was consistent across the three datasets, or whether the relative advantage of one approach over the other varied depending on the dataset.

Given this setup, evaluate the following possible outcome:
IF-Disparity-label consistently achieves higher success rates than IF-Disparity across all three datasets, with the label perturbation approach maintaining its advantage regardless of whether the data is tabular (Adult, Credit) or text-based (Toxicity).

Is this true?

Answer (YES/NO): YES